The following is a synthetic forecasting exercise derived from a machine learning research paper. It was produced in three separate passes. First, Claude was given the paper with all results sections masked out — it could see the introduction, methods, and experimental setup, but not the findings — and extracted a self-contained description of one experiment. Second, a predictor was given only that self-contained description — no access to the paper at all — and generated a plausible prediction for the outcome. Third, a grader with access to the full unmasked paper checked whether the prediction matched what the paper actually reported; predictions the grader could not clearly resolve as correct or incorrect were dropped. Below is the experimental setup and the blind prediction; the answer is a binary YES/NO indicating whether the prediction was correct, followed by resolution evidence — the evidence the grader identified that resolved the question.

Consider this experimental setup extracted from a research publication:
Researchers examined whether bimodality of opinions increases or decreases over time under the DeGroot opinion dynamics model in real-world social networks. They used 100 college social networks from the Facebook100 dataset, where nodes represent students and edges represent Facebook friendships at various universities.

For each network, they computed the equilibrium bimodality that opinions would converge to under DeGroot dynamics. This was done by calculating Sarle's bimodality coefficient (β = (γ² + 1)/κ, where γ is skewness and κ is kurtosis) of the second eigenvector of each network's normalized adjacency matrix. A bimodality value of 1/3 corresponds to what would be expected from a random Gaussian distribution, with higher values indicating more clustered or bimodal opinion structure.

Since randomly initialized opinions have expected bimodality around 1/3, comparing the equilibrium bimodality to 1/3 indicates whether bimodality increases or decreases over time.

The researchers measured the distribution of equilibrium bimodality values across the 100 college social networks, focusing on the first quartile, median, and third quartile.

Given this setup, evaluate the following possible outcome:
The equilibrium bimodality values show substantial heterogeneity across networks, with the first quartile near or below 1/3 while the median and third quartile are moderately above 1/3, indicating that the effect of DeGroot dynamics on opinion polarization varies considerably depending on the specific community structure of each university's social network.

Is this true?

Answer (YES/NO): NO